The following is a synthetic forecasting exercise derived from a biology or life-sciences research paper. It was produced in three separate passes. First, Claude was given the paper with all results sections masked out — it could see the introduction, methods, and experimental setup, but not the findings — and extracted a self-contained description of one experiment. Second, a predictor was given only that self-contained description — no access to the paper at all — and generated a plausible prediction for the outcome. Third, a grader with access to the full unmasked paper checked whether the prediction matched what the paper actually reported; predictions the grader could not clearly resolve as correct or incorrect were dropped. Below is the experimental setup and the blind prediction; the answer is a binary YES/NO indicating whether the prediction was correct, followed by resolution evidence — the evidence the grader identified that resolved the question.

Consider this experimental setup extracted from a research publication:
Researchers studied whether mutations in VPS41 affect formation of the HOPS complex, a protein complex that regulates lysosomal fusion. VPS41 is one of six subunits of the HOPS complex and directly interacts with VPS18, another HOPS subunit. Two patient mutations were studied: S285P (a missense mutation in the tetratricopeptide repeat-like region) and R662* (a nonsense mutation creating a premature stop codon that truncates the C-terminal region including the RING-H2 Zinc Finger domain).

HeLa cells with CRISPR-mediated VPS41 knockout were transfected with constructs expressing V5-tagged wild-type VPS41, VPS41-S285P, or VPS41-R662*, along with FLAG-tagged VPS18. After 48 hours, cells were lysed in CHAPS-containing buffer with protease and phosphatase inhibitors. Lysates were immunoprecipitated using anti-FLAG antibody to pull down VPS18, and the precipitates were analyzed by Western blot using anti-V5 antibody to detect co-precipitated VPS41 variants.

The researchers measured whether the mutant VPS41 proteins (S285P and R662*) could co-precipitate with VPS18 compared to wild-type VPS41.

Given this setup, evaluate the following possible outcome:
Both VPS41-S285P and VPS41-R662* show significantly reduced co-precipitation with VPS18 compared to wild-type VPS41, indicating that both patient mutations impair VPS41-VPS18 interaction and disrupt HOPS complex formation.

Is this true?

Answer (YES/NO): NO